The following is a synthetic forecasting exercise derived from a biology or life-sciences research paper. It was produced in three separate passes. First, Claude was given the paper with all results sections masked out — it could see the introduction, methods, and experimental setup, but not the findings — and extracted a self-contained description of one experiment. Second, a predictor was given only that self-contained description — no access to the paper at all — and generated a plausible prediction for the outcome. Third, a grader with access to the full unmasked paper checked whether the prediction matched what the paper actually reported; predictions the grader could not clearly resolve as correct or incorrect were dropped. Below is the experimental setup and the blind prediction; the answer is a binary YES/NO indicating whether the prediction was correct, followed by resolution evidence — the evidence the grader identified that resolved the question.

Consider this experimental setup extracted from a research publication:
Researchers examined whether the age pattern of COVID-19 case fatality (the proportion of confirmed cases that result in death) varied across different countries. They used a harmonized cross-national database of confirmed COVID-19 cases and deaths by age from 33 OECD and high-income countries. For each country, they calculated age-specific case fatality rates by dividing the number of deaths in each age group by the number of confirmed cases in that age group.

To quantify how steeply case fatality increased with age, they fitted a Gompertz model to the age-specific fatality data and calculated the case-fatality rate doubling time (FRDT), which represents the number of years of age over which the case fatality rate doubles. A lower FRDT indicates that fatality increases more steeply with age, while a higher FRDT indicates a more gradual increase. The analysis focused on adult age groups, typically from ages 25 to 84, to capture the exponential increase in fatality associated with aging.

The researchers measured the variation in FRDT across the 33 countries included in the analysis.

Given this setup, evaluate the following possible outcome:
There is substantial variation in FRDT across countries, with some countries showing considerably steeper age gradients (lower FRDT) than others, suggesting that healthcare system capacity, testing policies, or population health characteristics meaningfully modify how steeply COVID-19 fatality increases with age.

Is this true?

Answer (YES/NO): YES